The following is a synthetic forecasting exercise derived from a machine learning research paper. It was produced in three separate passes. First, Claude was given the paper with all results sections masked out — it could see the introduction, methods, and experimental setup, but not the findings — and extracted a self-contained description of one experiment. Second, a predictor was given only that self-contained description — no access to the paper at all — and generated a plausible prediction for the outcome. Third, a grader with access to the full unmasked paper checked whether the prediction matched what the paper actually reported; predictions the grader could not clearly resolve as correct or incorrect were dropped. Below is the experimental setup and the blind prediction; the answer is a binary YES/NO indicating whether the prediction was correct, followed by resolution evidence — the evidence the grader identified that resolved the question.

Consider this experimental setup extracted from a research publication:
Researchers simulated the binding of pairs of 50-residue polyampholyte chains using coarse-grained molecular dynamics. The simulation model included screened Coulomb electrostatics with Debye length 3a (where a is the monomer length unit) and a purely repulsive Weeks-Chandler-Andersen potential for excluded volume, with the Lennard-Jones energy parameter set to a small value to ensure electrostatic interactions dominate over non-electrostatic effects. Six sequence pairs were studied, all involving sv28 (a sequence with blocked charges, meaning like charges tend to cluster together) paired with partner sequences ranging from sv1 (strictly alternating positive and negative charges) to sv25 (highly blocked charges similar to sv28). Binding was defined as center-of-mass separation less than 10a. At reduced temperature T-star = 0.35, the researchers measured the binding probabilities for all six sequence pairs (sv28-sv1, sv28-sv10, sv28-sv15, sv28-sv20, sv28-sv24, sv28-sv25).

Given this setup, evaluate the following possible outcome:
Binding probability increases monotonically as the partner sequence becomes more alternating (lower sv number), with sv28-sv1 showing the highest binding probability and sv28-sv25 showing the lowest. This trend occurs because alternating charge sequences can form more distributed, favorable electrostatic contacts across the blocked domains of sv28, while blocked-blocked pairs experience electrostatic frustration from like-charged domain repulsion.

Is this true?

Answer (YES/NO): NO